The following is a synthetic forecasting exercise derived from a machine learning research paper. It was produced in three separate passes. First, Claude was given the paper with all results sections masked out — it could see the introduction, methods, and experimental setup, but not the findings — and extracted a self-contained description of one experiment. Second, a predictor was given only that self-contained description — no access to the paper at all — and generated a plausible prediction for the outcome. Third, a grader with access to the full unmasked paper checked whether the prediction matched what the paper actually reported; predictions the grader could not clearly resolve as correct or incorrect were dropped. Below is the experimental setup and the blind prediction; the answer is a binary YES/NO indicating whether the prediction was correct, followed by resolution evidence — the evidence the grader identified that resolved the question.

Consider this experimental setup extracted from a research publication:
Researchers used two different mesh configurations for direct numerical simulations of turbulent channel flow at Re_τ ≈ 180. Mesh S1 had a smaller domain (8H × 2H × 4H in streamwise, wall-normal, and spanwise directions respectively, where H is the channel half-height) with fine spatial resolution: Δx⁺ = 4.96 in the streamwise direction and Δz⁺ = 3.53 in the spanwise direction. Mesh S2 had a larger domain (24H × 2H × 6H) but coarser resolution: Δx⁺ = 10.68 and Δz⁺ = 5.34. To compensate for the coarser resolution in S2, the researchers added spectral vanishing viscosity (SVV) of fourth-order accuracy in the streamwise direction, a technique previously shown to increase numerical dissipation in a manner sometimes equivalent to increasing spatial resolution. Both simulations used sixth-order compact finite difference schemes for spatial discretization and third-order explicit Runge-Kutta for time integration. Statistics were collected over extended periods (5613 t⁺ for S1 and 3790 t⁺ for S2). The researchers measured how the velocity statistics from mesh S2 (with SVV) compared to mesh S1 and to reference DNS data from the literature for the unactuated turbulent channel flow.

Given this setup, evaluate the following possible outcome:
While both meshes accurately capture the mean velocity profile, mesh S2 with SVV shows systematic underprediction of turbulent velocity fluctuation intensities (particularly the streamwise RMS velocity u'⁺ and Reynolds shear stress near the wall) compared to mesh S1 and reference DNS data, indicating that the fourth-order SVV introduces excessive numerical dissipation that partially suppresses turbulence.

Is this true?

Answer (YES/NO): NO